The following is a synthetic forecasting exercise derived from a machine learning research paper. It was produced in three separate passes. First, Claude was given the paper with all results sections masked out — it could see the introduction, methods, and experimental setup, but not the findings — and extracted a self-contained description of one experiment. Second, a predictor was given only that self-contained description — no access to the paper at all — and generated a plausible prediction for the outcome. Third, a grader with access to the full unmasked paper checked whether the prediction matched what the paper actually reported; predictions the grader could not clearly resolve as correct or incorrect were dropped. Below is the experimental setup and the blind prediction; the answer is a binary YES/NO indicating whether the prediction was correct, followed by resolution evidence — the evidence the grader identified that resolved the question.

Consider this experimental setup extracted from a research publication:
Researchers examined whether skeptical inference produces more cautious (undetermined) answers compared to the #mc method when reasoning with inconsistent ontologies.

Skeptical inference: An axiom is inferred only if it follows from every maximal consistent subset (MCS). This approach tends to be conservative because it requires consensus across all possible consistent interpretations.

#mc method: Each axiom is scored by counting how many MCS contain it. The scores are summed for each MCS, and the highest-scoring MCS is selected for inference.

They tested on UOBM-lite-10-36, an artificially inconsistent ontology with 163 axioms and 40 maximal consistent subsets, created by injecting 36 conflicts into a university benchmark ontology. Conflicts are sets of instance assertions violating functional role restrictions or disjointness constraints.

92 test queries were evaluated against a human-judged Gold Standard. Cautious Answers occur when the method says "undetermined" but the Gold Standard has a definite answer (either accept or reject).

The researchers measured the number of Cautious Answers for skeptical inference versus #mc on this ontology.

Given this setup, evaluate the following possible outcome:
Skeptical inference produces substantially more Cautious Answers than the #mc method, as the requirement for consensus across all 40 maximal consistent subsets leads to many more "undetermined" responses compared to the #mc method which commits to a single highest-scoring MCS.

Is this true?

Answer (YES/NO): YES